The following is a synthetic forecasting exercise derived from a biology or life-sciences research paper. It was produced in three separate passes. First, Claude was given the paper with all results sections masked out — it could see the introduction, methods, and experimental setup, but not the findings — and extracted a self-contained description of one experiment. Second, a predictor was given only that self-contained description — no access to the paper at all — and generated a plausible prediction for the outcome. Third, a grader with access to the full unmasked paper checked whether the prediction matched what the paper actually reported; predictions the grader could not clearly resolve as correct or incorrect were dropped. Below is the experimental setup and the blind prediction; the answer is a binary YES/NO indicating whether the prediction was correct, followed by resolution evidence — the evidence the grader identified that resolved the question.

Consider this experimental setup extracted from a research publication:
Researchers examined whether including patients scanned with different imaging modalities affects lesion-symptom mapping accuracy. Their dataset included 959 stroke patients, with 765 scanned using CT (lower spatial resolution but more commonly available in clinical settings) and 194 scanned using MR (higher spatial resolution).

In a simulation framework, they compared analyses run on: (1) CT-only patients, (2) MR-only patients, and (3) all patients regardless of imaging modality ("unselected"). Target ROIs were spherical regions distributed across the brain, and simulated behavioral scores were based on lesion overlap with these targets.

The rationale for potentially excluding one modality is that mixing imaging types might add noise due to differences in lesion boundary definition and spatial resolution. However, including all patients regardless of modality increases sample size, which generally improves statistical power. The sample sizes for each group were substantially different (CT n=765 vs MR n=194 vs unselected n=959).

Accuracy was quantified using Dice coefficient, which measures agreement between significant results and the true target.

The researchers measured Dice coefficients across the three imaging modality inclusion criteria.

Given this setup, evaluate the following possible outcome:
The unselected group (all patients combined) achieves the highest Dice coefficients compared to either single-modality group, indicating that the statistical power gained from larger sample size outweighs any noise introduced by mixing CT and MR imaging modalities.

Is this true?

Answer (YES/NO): NO